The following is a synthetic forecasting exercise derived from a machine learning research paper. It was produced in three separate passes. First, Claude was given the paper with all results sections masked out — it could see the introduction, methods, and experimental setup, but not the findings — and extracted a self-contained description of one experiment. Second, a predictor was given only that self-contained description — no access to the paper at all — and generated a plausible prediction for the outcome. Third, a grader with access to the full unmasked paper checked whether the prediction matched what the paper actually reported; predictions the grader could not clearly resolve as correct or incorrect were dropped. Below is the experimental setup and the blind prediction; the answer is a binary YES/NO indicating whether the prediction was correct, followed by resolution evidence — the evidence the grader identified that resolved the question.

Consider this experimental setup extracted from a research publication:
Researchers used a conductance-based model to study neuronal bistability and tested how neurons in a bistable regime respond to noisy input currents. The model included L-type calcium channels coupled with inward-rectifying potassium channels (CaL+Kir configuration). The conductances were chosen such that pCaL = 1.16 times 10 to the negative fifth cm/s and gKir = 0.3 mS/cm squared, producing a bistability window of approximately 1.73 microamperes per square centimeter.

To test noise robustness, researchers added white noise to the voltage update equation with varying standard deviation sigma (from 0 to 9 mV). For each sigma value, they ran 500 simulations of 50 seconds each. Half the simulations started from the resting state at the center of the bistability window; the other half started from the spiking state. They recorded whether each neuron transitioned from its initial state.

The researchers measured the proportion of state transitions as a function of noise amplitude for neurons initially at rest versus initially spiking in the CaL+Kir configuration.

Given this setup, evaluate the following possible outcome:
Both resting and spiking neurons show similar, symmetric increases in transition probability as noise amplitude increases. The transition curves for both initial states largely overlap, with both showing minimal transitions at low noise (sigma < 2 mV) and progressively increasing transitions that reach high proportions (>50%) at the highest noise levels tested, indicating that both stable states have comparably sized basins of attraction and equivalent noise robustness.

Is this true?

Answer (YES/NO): NO